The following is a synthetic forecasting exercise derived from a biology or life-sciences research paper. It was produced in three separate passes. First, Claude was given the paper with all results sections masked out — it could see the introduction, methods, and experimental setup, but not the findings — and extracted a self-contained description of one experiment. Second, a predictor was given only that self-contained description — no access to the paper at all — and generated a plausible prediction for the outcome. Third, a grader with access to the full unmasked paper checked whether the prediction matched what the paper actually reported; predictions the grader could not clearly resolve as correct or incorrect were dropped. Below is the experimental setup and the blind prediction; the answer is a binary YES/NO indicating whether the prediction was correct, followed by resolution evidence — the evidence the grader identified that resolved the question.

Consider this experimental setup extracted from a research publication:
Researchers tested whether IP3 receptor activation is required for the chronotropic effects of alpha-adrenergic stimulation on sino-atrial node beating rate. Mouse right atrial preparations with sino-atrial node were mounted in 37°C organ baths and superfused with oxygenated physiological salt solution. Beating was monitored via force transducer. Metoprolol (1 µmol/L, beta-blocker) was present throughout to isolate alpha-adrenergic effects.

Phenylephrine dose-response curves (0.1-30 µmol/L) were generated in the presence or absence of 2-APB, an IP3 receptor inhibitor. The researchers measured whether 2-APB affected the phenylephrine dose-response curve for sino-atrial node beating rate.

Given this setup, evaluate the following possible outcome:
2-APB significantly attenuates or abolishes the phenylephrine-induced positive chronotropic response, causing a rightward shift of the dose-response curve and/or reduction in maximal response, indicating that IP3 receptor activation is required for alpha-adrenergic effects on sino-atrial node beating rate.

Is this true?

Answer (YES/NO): YES